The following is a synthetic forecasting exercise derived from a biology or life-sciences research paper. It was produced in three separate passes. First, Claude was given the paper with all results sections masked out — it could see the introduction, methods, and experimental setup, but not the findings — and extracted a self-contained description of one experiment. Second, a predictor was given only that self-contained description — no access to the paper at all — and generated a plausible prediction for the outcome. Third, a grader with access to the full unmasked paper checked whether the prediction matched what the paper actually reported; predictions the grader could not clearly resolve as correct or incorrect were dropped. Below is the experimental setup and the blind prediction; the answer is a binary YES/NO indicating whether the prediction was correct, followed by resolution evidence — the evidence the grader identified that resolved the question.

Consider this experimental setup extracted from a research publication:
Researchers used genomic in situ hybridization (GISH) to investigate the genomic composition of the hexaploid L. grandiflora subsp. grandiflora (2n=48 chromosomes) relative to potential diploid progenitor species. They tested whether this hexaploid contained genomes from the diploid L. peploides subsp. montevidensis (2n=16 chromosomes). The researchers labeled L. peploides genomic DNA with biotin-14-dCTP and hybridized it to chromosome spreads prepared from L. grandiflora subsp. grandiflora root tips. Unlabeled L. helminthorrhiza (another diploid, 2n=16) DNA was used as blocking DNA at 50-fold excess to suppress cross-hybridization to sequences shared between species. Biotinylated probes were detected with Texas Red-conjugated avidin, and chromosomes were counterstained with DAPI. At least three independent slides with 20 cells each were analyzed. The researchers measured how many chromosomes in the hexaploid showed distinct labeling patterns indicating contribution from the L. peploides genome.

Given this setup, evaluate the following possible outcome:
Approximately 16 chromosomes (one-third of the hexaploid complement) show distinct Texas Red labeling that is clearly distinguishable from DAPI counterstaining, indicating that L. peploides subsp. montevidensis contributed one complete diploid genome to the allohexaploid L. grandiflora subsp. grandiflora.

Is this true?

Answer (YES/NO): YES